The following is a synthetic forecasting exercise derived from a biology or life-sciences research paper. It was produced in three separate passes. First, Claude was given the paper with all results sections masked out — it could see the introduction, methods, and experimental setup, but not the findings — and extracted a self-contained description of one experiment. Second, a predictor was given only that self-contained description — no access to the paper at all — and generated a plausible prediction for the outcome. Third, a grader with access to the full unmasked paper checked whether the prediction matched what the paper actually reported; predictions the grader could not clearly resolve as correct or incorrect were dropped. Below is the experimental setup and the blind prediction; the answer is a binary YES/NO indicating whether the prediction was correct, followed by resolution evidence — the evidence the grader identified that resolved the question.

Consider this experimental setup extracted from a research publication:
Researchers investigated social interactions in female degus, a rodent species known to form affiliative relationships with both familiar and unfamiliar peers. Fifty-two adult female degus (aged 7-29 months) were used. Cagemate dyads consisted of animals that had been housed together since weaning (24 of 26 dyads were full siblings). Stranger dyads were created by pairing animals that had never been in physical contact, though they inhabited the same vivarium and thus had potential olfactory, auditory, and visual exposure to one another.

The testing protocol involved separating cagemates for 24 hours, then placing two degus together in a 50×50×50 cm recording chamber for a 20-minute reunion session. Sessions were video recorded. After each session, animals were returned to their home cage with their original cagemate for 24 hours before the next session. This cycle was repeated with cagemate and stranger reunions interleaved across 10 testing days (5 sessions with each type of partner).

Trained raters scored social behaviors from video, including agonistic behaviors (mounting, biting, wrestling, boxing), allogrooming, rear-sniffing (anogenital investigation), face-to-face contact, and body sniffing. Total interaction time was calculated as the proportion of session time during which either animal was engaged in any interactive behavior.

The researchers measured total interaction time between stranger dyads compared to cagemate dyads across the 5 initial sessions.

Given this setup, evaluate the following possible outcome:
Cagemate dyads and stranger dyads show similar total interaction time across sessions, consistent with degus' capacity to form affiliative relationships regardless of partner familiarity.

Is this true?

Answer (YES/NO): NO